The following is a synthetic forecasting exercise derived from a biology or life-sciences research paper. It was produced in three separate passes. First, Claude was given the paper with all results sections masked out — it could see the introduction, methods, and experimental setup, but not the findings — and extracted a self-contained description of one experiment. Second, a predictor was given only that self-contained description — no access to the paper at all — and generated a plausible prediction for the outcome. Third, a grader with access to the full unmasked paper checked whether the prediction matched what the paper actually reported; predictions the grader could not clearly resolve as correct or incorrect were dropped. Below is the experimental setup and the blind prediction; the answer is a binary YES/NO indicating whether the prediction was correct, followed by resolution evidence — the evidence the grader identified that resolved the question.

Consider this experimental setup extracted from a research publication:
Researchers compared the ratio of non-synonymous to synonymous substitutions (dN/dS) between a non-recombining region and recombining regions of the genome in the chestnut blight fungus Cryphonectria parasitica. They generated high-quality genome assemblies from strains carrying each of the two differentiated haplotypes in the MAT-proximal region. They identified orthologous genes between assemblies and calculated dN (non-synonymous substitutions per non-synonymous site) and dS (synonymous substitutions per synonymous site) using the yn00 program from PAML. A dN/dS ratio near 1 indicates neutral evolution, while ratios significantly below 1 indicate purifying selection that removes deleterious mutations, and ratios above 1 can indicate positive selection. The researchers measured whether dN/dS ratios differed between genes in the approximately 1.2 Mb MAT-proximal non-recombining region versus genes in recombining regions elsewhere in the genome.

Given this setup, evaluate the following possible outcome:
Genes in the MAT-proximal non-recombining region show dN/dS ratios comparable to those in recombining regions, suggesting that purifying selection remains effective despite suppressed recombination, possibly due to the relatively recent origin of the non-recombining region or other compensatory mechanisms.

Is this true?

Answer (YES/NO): NO